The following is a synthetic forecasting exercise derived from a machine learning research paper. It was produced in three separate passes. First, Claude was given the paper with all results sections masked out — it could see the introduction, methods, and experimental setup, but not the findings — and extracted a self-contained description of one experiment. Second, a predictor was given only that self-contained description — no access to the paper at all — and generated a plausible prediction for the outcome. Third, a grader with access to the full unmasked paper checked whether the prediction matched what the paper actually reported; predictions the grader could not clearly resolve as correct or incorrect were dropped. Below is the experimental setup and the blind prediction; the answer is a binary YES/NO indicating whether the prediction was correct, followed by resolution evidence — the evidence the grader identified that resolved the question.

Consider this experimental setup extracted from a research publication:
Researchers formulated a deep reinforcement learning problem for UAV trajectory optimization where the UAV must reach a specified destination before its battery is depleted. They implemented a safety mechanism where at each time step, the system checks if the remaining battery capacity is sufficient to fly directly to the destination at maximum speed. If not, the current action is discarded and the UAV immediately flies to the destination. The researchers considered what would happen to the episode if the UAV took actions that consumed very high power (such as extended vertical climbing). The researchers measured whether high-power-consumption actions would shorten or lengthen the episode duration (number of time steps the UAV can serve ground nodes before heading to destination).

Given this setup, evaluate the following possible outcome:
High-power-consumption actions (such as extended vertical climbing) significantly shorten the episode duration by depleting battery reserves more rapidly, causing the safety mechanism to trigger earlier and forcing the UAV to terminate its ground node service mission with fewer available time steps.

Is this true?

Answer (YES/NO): YES